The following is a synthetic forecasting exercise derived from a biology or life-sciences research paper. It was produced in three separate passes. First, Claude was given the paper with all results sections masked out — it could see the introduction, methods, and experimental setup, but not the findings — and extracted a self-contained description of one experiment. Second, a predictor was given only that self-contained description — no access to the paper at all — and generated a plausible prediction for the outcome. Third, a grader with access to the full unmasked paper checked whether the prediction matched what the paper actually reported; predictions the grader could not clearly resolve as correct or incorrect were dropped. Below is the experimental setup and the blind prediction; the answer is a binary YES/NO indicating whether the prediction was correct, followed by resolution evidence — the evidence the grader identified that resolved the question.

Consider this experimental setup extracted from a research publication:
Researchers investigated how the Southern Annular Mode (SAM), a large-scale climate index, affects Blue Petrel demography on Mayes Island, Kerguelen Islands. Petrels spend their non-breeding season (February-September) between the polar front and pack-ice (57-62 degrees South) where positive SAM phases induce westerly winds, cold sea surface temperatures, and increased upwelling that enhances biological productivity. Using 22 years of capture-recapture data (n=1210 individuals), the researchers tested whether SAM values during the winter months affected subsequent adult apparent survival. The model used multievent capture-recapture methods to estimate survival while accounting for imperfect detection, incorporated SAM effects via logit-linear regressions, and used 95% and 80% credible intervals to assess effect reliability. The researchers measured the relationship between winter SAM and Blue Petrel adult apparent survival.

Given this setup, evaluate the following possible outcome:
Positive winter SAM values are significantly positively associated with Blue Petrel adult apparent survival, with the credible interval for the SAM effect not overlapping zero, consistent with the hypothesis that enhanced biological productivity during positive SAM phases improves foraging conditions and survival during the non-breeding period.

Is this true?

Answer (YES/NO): NO